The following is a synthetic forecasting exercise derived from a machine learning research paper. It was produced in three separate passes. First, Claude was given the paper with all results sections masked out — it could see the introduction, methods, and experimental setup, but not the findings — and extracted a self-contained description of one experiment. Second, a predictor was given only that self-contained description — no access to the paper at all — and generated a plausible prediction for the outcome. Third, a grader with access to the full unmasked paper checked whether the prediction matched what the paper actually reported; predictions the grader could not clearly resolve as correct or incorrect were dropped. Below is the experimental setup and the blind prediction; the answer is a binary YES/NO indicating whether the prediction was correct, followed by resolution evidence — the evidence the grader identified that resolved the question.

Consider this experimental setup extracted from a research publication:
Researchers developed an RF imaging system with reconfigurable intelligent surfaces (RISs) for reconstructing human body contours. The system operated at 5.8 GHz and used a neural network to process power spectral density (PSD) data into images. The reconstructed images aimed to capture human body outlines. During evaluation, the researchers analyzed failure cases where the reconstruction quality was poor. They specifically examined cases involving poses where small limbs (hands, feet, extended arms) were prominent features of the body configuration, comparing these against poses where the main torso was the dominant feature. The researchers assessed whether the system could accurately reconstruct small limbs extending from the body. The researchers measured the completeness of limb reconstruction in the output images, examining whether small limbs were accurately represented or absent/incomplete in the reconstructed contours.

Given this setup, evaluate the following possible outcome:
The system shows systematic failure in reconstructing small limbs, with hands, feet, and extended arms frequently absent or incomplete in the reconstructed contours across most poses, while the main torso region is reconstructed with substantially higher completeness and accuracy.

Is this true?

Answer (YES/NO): NO